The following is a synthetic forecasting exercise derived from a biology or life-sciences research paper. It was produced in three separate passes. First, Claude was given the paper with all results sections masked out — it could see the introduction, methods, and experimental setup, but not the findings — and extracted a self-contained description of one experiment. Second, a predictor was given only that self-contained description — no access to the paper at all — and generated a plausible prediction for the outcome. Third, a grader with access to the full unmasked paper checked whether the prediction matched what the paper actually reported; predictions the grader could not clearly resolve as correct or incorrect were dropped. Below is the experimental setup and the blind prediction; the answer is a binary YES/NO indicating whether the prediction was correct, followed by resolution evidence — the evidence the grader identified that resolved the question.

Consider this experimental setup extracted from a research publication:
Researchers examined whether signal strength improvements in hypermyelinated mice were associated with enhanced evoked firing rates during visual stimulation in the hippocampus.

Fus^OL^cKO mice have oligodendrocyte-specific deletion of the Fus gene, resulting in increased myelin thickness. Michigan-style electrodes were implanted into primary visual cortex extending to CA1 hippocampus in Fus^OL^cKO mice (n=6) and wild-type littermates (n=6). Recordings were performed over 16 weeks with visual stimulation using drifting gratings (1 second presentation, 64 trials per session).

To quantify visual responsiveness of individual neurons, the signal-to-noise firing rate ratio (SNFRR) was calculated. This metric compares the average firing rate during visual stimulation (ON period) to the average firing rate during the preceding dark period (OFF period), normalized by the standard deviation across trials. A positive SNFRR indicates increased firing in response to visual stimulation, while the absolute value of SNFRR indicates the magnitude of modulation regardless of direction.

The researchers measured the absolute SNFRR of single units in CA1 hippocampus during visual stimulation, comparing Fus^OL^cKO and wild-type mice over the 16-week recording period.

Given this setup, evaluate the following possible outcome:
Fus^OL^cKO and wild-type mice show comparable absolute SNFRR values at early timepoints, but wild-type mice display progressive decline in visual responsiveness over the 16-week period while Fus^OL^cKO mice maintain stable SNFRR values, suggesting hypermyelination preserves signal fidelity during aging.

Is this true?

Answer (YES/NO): NO